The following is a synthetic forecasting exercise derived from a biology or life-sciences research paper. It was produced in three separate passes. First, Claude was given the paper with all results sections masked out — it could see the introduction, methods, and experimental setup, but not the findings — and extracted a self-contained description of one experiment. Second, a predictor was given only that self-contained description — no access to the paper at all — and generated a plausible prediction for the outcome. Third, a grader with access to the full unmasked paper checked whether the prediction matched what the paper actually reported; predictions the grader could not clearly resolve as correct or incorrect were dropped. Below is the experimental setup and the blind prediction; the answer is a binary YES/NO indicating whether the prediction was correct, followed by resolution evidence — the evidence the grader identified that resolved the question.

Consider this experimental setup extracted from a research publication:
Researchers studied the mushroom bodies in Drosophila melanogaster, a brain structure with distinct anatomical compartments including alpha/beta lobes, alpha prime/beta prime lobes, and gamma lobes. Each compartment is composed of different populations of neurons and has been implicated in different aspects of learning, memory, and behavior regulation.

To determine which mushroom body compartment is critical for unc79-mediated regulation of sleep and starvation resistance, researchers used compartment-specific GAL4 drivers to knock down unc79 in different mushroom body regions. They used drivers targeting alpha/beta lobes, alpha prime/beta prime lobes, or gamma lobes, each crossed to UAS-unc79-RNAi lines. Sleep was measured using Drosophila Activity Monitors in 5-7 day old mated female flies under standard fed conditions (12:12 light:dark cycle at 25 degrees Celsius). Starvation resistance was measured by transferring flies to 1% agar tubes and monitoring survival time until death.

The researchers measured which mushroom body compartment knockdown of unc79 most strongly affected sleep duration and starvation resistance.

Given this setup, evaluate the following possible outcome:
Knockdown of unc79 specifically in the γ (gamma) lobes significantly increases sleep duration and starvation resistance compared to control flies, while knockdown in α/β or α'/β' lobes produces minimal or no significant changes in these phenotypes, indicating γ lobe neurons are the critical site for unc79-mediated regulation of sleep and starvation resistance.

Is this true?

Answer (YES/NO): NO